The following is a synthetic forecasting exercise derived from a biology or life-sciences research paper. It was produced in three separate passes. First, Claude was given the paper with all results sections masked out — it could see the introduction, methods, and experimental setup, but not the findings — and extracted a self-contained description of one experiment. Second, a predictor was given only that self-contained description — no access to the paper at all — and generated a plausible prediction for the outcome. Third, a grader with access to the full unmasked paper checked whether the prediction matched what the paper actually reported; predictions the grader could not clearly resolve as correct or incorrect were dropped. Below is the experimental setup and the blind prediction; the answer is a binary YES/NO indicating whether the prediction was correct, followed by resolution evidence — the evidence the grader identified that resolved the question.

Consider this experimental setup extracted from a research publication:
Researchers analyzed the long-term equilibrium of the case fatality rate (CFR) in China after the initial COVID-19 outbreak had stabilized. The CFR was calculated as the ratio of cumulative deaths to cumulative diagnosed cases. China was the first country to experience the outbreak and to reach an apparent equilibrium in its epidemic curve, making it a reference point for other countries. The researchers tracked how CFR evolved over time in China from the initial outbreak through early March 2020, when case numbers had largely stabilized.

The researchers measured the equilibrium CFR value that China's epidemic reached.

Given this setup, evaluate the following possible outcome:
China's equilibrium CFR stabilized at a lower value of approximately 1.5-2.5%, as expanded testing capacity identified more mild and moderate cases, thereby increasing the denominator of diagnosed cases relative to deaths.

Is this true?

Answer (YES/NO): NO